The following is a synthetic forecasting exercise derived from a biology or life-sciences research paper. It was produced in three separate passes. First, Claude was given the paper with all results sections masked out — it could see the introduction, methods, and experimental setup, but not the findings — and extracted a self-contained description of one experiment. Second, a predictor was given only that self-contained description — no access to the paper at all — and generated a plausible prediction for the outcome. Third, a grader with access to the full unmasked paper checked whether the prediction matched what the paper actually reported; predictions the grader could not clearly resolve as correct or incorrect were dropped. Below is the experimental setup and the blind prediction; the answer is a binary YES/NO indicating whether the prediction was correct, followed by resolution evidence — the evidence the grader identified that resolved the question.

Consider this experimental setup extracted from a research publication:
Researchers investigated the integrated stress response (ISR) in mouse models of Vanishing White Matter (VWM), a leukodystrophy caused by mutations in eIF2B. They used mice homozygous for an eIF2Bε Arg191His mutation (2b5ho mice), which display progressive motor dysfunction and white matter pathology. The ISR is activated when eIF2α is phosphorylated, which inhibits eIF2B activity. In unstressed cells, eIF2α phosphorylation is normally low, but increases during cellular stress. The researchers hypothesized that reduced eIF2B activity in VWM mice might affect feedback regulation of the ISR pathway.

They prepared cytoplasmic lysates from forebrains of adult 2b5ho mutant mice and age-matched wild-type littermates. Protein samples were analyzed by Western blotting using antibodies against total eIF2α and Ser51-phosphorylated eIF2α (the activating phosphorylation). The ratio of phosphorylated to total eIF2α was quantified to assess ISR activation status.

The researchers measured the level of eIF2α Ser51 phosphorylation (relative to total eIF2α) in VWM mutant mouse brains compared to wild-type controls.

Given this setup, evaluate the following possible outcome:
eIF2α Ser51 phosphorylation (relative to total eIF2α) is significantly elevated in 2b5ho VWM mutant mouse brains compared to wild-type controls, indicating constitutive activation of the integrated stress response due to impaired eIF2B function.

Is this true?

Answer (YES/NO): NO